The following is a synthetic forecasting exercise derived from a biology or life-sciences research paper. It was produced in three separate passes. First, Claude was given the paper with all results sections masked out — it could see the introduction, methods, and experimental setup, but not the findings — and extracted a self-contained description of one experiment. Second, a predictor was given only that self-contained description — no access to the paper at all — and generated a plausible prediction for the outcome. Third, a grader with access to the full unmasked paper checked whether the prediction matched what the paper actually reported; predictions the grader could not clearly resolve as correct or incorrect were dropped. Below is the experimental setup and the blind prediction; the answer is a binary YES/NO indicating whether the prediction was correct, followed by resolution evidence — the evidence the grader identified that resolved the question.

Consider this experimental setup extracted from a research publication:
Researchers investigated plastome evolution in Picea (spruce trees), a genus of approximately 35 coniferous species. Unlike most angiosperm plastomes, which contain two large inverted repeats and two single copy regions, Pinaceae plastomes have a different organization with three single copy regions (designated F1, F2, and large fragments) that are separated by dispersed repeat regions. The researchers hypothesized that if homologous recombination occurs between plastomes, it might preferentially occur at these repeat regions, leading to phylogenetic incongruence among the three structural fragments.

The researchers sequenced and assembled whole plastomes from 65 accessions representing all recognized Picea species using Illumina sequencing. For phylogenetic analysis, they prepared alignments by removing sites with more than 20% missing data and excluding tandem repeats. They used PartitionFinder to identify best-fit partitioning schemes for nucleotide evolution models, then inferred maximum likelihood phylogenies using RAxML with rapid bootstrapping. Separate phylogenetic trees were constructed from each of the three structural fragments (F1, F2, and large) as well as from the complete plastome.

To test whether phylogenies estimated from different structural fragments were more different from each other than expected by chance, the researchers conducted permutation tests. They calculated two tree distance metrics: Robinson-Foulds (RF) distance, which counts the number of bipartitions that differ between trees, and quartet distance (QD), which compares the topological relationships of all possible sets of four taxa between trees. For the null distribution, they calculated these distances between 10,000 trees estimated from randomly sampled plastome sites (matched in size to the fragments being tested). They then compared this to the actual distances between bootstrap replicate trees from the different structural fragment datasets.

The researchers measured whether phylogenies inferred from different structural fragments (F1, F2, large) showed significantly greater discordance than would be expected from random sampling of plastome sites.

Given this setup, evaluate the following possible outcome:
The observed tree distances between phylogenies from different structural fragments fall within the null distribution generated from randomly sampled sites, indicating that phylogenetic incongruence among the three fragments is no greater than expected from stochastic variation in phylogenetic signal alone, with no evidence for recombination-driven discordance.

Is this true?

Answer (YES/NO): NO